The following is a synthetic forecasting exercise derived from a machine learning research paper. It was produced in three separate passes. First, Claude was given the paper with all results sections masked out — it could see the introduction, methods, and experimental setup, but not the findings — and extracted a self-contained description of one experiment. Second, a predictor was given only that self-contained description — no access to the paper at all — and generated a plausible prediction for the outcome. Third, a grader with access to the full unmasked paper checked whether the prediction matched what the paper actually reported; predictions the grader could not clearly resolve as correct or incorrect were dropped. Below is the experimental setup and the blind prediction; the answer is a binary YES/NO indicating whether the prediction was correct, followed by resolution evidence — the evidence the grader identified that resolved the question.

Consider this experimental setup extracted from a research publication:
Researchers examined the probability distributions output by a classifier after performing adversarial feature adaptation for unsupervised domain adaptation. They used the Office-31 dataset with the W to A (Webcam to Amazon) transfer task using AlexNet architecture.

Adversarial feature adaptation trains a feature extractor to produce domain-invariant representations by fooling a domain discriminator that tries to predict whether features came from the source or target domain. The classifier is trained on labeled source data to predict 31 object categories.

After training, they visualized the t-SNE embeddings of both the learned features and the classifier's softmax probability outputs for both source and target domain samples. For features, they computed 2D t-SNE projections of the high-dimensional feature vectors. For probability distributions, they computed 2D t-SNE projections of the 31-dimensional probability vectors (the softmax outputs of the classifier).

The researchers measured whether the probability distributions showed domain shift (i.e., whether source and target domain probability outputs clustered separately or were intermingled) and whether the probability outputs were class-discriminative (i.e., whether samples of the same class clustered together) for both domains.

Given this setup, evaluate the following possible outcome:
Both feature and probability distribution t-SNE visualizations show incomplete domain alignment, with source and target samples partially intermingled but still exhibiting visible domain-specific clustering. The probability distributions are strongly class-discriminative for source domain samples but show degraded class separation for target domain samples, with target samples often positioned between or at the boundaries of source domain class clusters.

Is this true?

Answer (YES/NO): NO